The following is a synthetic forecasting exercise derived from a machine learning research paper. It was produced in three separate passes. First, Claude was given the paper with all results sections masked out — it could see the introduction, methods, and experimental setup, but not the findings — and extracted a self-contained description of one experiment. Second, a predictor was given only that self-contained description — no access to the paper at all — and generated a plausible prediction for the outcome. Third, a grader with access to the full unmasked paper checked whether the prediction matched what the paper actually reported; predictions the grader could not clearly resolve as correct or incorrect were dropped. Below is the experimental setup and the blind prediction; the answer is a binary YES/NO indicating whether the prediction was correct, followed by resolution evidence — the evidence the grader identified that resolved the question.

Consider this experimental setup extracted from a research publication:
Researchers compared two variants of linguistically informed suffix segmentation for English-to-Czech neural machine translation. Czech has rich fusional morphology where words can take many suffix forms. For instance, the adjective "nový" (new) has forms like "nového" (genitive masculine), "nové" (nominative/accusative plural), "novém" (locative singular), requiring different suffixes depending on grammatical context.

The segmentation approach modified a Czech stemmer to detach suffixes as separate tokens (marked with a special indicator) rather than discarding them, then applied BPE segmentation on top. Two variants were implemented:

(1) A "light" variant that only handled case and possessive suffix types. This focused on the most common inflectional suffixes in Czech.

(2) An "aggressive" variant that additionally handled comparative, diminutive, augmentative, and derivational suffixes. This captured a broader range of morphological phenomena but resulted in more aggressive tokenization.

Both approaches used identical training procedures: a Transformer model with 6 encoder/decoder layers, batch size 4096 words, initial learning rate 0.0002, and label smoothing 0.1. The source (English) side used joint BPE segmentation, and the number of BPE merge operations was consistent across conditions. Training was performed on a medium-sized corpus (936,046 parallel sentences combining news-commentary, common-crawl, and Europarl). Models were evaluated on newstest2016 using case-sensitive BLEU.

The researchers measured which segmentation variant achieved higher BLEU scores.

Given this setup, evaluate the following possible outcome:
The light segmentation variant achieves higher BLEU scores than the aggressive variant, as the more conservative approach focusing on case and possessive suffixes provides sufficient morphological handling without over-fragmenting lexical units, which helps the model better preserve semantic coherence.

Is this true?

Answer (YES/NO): YES